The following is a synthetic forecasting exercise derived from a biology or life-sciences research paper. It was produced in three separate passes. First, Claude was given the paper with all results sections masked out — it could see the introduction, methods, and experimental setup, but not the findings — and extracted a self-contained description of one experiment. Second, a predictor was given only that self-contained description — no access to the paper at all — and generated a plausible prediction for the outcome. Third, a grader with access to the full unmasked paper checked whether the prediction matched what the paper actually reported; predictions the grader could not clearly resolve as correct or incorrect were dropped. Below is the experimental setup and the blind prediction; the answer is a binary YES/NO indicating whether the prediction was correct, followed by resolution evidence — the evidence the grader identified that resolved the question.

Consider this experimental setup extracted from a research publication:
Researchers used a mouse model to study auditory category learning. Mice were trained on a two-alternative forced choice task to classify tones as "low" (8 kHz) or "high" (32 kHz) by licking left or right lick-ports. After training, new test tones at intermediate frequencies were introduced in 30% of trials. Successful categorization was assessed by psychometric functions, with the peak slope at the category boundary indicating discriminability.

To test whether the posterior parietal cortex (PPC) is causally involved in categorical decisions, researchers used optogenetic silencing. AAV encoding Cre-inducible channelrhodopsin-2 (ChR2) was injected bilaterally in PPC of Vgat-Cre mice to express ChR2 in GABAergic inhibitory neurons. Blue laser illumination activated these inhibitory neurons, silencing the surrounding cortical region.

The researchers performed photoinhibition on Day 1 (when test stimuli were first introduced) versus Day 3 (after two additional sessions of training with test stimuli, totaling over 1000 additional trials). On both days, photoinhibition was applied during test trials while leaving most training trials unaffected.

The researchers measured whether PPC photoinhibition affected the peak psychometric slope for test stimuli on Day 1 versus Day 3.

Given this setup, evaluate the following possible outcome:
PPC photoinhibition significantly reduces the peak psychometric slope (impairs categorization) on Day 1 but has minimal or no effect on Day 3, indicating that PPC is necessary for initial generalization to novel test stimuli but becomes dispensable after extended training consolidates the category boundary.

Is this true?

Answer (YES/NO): YES